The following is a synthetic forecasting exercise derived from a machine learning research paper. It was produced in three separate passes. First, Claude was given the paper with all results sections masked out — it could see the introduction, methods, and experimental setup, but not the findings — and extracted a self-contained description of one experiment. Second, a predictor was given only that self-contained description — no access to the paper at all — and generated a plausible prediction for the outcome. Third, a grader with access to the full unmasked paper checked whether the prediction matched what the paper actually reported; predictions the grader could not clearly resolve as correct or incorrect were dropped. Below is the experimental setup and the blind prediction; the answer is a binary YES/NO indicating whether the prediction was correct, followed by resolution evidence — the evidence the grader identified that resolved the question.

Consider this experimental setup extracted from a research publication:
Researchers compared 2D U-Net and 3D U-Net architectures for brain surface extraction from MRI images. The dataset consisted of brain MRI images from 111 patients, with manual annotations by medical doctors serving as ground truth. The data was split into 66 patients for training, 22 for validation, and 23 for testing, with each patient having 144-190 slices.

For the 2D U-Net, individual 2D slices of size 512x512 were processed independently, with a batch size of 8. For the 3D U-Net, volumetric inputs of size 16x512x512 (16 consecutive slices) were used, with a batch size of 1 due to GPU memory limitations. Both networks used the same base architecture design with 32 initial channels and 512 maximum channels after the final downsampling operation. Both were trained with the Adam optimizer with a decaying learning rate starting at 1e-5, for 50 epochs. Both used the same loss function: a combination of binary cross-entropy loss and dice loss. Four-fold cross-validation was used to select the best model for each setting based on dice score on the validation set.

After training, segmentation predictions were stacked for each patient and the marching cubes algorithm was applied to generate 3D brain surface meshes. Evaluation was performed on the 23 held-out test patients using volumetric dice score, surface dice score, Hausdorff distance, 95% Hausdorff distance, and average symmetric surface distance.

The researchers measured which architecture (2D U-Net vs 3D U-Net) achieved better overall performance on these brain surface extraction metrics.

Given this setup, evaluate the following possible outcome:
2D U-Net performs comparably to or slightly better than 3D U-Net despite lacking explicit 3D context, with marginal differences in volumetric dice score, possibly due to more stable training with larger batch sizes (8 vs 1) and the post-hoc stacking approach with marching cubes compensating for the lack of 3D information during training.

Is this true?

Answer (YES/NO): NO